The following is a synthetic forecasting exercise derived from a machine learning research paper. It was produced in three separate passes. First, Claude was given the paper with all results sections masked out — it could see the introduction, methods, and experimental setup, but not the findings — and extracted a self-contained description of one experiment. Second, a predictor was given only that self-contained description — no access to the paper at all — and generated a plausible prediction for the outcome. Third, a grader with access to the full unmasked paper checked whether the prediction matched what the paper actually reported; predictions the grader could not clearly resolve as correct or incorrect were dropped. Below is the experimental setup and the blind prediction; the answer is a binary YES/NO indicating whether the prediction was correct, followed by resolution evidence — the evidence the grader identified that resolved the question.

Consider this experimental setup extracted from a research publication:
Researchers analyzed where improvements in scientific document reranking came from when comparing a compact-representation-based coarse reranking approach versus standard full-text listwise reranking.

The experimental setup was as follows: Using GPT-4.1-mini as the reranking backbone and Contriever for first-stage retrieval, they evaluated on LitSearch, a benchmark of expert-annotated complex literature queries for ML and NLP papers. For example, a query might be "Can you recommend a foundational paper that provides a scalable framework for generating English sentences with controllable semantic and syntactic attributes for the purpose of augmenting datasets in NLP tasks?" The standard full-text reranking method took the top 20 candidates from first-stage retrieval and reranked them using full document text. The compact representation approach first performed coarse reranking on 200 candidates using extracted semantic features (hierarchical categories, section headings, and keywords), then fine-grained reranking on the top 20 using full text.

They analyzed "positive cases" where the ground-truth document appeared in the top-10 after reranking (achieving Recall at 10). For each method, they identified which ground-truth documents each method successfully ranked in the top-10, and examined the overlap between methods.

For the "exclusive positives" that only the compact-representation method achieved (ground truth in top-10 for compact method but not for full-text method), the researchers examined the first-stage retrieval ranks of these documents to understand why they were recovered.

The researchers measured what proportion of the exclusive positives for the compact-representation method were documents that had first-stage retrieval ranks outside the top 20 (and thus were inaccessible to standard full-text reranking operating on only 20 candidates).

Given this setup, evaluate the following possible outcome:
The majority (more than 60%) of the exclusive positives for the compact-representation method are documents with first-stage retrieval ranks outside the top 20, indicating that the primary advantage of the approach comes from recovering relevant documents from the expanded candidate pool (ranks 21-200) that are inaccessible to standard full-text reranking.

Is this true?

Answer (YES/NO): YES